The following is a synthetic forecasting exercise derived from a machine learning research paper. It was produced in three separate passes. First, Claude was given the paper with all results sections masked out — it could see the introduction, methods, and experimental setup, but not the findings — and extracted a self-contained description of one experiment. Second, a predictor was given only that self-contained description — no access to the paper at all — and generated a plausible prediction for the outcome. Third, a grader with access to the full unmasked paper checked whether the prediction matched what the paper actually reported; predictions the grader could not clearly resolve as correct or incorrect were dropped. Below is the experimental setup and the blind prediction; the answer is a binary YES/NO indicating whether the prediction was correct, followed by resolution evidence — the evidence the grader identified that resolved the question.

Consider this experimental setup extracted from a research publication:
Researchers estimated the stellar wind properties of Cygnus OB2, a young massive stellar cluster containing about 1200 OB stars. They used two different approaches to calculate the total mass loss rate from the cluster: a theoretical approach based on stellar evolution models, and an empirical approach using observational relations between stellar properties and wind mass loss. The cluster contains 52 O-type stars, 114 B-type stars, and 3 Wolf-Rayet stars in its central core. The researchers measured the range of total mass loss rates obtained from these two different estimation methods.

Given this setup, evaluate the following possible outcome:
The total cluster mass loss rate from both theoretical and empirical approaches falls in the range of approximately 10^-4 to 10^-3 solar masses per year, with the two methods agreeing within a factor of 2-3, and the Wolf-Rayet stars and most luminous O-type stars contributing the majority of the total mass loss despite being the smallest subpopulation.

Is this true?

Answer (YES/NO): NO